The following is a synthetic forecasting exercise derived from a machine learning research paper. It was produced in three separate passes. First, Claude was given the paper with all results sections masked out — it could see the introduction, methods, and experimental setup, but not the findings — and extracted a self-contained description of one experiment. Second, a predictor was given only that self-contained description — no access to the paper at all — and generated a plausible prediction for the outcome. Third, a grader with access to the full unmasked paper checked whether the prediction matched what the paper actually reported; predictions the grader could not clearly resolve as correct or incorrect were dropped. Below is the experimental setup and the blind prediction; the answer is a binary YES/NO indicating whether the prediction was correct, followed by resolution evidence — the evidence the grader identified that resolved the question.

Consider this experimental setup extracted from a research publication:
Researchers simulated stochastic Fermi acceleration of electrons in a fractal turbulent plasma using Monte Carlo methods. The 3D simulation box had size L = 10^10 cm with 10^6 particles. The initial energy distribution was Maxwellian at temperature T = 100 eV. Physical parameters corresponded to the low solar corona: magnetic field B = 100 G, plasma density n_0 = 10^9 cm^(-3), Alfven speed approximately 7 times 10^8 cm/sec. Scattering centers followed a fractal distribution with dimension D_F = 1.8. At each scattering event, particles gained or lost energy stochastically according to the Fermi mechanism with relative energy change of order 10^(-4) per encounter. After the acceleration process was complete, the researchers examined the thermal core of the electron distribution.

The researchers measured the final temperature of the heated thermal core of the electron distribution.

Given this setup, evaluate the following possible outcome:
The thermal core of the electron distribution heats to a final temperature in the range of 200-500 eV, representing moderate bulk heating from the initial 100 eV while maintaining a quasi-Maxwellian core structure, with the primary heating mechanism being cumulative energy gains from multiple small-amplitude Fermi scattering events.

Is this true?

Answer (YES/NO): NO